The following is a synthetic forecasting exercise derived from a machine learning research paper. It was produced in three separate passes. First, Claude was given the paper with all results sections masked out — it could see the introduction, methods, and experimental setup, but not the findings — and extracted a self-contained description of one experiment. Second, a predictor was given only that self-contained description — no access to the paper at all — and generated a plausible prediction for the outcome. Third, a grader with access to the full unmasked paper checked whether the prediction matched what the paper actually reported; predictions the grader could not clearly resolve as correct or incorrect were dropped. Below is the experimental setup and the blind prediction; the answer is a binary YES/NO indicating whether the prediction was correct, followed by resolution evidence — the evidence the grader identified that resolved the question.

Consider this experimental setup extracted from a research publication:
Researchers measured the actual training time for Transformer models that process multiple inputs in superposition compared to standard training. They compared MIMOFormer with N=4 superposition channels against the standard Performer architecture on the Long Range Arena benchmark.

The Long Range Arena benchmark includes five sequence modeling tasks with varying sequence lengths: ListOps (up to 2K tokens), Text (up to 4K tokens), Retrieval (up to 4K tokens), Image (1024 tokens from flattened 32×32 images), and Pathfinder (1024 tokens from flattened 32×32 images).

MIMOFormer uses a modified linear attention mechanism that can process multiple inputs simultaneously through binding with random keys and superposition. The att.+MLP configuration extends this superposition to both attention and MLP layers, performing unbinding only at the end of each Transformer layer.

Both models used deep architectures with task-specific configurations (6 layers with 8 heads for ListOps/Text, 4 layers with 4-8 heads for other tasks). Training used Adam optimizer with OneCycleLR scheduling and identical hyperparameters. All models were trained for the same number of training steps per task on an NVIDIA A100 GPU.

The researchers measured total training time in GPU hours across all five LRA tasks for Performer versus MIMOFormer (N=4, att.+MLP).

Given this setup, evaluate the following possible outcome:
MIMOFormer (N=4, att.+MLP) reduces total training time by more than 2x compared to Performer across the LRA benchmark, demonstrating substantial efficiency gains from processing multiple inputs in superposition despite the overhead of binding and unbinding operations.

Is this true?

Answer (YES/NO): NO